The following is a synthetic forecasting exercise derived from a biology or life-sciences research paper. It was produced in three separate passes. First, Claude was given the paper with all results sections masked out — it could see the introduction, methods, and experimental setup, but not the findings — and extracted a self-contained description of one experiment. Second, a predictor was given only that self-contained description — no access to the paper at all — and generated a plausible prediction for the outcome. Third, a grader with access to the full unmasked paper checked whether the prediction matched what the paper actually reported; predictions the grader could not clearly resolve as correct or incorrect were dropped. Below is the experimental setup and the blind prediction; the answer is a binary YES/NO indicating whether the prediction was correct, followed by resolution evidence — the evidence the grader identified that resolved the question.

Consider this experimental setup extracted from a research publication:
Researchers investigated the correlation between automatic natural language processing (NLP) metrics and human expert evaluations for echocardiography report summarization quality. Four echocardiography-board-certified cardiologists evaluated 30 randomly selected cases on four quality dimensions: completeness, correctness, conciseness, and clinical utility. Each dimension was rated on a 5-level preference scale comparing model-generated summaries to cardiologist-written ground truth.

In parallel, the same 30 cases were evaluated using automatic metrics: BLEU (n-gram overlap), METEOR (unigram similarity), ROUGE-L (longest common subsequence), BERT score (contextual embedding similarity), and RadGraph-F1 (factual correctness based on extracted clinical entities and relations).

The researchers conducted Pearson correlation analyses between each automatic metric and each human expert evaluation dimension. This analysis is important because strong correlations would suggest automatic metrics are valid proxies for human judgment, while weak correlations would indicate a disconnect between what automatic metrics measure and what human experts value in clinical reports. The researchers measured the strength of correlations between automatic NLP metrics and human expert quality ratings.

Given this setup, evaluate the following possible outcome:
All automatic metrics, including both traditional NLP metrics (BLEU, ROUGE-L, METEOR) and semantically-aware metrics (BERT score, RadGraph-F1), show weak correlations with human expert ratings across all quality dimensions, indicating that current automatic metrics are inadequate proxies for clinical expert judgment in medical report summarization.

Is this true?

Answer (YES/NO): NO